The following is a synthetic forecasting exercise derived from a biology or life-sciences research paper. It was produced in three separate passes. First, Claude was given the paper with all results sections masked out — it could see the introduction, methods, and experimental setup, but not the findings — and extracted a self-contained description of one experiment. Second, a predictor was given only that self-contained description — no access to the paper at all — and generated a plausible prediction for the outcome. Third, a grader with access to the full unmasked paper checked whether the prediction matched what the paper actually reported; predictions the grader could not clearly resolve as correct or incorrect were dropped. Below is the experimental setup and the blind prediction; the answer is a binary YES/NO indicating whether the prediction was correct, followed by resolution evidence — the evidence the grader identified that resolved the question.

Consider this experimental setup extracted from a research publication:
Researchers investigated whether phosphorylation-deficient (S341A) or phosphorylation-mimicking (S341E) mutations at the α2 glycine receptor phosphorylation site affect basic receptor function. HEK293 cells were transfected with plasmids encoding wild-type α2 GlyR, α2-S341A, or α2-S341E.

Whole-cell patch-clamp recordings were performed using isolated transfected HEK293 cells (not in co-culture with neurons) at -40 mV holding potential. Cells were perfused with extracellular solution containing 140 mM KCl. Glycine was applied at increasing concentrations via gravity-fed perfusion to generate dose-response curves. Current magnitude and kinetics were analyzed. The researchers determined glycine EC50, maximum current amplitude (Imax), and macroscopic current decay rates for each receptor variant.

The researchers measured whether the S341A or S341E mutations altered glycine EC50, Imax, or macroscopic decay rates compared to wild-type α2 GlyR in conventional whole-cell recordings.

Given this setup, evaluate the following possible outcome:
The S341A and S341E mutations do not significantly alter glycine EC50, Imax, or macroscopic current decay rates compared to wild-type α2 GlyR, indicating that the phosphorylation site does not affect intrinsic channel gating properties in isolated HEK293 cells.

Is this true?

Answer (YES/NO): YES